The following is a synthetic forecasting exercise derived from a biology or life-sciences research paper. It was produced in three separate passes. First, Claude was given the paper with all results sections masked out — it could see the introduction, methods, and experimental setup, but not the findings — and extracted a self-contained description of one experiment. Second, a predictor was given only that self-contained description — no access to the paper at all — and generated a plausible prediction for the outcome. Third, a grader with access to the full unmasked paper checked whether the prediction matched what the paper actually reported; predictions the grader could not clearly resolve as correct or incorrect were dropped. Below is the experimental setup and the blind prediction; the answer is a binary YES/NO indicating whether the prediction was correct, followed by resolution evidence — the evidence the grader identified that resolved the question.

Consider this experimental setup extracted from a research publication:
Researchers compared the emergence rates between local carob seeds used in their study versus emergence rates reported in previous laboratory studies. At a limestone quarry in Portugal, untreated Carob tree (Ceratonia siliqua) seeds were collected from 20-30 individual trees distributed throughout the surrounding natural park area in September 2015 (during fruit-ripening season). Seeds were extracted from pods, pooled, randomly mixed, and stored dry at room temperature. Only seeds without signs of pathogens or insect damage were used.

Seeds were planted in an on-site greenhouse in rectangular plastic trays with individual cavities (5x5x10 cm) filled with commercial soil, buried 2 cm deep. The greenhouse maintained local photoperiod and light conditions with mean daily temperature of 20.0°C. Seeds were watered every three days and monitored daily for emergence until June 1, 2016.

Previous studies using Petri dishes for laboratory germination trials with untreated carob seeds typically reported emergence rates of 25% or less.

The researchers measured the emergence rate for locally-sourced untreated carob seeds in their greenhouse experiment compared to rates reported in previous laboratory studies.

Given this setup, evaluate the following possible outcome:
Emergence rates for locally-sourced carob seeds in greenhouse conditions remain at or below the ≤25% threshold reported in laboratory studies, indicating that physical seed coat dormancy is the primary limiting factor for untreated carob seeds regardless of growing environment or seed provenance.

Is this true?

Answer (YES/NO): NO